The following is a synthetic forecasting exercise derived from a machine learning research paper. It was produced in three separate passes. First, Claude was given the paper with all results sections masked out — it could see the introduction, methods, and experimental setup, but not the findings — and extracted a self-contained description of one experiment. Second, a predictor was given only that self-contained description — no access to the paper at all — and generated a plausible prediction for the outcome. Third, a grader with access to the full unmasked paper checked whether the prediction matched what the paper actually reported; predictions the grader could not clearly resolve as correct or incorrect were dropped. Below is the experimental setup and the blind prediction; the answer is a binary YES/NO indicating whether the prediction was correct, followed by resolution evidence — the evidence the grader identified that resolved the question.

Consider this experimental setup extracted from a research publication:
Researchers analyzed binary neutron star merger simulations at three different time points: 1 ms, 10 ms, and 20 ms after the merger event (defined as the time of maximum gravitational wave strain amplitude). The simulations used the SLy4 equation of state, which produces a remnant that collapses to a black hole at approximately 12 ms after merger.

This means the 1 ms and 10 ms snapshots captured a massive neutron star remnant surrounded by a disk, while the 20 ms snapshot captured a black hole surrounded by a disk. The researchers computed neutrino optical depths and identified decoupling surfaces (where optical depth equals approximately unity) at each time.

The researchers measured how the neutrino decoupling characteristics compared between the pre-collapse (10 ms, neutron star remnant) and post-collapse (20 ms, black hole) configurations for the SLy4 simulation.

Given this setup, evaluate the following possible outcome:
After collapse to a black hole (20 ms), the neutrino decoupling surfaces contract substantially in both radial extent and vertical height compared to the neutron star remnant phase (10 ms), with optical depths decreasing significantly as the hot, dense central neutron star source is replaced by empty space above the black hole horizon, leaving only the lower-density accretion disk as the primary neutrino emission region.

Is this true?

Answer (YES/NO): YES